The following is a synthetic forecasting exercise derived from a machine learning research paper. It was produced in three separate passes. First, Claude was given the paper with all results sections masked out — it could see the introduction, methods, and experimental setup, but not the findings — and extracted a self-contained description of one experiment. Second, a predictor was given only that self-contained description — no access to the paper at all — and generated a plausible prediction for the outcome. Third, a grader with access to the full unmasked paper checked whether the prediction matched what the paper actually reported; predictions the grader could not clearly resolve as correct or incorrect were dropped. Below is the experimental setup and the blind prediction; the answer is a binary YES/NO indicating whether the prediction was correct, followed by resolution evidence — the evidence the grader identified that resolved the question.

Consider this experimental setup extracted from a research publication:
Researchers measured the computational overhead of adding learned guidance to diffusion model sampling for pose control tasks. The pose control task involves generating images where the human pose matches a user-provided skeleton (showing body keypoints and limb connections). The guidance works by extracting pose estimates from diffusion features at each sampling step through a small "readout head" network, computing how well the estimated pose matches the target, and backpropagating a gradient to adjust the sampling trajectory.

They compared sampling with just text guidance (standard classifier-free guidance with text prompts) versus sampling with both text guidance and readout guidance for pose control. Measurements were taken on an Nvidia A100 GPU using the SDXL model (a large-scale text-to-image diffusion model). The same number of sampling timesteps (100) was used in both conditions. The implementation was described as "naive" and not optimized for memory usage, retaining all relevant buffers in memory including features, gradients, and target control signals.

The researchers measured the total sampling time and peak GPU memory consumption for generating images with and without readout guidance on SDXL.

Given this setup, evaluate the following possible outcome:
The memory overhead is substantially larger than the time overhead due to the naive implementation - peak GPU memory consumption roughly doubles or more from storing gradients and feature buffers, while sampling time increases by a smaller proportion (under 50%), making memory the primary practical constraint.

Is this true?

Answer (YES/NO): NO